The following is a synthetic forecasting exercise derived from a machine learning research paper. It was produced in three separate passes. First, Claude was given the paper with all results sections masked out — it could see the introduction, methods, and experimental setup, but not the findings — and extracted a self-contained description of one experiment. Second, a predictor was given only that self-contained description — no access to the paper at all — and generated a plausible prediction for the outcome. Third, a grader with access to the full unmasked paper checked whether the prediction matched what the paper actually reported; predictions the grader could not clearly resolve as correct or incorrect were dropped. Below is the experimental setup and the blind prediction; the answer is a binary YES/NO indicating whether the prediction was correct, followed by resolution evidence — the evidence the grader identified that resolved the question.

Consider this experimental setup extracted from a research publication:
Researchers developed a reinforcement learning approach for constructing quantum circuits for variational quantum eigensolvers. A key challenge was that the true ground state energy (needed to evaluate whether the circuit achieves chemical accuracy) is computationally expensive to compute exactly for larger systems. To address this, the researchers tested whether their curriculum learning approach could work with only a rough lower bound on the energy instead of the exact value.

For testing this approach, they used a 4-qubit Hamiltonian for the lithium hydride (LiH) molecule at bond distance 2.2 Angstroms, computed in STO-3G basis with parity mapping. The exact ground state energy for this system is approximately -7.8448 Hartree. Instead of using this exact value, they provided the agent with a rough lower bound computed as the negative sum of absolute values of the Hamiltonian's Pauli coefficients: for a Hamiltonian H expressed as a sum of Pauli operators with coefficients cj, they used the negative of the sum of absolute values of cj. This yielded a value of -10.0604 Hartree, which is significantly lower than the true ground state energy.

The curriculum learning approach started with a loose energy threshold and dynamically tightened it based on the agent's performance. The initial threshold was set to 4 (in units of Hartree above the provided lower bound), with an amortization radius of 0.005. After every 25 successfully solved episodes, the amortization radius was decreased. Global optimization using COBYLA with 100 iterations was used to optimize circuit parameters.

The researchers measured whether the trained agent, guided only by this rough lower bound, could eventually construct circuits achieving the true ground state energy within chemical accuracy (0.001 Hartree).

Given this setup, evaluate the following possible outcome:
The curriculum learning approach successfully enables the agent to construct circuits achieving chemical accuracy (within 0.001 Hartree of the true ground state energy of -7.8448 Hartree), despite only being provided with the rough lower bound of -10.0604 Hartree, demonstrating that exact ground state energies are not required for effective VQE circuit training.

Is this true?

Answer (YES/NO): YES